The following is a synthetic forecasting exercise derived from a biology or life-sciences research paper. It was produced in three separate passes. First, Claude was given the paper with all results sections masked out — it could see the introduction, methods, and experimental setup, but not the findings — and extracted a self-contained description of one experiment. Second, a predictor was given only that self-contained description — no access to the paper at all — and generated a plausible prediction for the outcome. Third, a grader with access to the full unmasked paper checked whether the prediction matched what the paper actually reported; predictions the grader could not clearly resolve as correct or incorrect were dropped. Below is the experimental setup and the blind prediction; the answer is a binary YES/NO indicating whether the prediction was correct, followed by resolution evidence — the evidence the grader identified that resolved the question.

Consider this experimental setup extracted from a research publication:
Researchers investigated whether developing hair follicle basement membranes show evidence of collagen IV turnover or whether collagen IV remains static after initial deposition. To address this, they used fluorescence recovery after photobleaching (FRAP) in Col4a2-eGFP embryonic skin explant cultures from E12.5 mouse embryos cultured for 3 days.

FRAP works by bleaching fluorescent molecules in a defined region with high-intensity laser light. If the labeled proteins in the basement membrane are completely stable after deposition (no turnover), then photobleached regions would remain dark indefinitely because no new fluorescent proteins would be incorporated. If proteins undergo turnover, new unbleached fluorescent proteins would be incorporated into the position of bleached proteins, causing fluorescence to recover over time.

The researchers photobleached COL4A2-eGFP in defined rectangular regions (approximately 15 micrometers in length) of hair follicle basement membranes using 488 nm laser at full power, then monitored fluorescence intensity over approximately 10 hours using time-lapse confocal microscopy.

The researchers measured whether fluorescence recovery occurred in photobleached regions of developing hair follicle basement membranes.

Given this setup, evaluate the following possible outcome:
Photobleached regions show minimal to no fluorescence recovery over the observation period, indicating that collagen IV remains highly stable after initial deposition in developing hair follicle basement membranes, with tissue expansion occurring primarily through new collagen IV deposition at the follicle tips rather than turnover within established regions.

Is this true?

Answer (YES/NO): NO